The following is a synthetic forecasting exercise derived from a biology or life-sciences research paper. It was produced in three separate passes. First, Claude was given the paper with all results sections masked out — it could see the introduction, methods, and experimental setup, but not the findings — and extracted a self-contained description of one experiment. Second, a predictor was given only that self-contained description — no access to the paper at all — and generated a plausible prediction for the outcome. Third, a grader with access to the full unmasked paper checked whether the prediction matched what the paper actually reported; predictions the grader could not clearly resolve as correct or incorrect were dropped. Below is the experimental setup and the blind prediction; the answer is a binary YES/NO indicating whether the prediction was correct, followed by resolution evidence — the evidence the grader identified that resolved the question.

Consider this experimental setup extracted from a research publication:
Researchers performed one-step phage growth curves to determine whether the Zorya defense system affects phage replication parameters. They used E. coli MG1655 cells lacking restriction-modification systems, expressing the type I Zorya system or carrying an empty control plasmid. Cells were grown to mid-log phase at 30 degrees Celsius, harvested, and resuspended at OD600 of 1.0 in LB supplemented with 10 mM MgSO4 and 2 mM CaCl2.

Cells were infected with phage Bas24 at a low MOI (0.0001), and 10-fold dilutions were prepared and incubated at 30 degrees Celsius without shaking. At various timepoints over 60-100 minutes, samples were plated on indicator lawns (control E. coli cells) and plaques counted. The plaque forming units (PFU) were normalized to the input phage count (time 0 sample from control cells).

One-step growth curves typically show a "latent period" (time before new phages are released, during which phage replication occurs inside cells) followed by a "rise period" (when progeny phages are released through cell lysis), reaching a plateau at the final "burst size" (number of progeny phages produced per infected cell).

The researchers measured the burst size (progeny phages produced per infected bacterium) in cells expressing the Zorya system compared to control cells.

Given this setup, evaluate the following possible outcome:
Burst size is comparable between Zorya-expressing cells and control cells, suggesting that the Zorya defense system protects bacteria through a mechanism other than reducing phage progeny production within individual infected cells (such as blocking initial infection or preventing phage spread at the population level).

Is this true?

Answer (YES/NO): NO